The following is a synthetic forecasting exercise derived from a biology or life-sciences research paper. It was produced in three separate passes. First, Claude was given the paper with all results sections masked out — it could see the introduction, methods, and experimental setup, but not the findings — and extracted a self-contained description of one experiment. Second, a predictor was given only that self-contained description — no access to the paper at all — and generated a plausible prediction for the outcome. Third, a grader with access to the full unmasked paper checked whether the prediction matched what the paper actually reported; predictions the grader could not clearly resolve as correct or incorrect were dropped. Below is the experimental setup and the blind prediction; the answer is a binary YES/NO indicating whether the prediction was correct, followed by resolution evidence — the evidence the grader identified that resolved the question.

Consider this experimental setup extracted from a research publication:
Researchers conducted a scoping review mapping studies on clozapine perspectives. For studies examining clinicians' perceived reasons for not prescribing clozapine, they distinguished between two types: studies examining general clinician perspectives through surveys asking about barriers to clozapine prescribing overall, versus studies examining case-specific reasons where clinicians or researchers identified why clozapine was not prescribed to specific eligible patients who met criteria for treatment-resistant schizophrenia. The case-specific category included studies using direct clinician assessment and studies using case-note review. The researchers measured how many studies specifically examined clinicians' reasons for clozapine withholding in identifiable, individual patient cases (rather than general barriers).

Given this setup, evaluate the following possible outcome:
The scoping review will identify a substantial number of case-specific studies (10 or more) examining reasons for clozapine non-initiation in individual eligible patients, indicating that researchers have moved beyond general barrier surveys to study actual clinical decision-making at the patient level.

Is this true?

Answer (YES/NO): NO